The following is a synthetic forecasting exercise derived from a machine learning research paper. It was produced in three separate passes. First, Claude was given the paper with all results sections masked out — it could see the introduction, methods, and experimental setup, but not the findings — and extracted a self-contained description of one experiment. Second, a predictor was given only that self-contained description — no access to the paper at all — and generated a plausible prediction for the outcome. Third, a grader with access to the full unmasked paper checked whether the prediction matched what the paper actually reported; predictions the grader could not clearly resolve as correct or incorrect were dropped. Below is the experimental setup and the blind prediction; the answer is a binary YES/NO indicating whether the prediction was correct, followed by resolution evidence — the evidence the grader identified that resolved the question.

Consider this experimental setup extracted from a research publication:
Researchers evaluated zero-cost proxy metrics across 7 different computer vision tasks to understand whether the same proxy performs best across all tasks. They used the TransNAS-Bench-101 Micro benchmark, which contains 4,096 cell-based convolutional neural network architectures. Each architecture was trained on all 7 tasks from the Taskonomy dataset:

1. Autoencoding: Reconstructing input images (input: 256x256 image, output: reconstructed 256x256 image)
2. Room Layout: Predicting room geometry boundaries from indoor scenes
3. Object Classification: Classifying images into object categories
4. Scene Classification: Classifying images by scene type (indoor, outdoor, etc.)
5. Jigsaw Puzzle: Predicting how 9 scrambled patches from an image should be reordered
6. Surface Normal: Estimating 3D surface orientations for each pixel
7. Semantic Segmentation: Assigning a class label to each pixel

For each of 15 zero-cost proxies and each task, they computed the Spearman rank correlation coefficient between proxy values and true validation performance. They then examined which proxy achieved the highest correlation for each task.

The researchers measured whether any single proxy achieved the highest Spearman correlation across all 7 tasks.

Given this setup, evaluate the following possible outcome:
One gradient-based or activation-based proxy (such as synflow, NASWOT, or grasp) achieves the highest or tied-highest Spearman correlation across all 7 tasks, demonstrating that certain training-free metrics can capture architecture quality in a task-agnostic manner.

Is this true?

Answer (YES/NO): NO